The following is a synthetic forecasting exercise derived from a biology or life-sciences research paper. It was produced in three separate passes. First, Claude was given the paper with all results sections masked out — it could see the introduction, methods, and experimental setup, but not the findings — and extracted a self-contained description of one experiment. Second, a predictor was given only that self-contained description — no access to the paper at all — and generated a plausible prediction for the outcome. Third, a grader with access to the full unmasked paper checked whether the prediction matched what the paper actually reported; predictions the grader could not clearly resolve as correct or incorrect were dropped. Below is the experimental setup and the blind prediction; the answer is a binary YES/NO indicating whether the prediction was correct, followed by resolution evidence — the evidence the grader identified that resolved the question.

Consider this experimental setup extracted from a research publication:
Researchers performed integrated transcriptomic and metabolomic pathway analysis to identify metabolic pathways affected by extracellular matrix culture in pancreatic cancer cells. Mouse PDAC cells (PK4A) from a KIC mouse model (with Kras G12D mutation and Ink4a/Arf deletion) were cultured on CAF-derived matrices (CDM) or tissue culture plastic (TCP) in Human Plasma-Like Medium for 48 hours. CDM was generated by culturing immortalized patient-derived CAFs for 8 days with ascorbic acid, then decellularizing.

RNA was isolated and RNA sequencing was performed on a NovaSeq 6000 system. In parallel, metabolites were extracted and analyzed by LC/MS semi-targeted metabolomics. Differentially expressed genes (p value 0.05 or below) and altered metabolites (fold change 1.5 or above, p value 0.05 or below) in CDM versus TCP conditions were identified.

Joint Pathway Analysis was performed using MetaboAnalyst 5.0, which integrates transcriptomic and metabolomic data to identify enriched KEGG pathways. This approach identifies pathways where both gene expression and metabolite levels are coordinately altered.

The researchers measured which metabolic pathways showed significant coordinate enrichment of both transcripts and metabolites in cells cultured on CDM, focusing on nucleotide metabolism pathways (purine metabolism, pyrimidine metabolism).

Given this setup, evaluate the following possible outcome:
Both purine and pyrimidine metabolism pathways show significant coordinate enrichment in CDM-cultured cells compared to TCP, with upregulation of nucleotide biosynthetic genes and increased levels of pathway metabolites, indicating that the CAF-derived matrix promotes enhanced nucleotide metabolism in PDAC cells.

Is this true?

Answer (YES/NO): NO